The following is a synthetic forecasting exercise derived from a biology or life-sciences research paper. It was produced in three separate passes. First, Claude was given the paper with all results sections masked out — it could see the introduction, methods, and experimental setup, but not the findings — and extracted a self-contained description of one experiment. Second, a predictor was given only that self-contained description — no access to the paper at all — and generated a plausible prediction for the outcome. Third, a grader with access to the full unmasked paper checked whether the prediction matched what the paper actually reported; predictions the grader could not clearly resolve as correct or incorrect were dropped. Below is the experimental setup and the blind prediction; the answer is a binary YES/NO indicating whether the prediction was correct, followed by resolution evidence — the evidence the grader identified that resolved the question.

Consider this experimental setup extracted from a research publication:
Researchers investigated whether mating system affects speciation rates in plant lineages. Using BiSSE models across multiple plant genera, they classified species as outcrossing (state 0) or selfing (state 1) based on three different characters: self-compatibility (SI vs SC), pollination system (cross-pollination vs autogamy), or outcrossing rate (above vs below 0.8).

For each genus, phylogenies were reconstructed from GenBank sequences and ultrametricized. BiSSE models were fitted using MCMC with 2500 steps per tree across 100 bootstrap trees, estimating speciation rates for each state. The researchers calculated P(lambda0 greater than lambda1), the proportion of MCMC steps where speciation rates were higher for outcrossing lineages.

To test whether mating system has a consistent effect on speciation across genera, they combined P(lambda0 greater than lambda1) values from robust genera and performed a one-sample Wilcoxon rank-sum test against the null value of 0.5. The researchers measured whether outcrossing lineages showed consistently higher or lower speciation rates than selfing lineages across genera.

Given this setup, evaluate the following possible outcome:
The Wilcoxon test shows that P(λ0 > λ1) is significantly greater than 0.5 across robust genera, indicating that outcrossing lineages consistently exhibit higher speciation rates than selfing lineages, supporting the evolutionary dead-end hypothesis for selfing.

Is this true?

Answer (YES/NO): NO